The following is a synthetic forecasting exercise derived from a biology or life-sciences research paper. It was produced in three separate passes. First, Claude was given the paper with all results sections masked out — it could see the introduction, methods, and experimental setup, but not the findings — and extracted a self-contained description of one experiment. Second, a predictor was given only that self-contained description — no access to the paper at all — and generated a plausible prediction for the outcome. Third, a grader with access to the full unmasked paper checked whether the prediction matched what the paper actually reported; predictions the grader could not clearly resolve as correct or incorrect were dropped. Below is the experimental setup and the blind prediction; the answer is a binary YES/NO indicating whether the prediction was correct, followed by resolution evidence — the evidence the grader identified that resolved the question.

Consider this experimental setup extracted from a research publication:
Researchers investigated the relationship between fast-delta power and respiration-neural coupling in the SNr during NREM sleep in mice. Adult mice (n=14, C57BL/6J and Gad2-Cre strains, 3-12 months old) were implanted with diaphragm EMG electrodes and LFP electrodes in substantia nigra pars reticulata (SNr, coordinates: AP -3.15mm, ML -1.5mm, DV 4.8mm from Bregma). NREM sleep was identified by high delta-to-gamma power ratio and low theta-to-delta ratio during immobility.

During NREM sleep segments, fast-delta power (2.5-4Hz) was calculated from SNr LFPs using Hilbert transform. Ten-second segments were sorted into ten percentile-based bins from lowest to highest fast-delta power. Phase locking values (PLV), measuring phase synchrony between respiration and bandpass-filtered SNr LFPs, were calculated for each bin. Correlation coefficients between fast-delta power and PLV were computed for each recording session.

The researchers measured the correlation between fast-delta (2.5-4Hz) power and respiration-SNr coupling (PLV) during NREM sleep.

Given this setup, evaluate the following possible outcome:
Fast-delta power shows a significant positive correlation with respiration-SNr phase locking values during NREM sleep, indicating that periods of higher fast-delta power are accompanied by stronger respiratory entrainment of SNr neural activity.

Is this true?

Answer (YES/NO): YES